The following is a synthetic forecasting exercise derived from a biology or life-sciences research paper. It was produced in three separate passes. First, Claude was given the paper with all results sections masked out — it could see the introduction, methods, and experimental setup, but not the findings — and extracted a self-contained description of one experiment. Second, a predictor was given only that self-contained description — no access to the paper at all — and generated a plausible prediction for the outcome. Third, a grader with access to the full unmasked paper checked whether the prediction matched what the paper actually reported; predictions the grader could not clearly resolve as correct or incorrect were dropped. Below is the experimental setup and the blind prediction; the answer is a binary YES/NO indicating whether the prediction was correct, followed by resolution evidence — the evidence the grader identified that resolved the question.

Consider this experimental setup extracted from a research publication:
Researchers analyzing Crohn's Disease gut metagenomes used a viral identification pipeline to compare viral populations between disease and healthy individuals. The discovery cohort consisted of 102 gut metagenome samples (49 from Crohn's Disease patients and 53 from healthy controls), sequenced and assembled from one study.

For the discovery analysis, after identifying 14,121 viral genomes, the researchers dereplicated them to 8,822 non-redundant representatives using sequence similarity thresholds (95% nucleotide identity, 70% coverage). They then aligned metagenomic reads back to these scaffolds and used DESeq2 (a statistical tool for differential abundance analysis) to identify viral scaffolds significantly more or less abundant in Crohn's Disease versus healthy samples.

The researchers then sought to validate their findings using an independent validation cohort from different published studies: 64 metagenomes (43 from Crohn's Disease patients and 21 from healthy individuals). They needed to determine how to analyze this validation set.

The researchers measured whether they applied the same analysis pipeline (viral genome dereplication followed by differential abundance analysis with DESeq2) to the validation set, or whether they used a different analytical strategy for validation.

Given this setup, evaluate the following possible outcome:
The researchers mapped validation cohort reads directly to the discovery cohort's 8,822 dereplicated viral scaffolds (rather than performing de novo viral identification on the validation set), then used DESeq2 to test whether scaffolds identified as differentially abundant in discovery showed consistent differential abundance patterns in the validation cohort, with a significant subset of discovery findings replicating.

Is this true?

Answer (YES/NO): NO